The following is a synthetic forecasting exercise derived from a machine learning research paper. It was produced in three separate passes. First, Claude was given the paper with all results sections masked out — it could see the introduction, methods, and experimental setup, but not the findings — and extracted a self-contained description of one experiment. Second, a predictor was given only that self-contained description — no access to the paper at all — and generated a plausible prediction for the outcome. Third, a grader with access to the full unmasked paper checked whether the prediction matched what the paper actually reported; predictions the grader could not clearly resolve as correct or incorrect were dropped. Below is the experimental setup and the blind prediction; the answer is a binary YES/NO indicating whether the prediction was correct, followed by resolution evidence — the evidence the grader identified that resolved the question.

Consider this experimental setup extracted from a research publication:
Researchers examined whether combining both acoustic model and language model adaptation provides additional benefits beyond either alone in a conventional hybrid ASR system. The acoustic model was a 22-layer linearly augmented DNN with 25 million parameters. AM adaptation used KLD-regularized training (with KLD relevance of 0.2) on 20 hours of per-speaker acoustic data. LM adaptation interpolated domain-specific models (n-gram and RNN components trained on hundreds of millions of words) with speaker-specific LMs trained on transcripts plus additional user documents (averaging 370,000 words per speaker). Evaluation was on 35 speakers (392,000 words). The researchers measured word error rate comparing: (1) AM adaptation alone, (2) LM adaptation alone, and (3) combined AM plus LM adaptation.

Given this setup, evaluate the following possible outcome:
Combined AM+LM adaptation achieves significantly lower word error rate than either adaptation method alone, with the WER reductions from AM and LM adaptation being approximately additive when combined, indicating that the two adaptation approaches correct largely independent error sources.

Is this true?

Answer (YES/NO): NO